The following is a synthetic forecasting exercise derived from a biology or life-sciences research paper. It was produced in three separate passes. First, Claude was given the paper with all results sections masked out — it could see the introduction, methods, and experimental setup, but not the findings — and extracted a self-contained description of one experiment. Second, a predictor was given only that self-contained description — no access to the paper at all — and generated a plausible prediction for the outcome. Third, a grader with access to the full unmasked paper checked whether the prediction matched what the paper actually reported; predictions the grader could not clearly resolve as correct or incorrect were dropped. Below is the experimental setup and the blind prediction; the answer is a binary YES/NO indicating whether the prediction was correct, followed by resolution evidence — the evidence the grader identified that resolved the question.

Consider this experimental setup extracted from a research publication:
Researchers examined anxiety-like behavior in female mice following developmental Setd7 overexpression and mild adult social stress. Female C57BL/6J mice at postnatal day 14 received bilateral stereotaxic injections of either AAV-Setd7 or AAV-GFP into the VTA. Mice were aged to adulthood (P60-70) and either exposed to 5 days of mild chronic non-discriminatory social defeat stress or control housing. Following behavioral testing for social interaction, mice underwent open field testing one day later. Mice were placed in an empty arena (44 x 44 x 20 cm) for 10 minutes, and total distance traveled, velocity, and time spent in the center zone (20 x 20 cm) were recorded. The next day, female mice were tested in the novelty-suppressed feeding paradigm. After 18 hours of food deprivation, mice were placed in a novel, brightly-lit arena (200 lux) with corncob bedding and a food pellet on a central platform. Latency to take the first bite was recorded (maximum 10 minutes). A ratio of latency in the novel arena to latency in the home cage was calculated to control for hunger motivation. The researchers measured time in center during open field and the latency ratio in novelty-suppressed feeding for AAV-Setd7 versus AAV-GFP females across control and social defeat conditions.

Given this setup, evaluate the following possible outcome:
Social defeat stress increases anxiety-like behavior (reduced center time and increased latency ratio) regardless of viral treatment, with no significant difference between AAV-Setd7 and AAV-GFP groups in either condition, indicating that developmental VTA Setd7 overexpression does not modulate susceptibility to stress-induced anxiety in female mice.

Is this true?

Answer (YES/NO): NO